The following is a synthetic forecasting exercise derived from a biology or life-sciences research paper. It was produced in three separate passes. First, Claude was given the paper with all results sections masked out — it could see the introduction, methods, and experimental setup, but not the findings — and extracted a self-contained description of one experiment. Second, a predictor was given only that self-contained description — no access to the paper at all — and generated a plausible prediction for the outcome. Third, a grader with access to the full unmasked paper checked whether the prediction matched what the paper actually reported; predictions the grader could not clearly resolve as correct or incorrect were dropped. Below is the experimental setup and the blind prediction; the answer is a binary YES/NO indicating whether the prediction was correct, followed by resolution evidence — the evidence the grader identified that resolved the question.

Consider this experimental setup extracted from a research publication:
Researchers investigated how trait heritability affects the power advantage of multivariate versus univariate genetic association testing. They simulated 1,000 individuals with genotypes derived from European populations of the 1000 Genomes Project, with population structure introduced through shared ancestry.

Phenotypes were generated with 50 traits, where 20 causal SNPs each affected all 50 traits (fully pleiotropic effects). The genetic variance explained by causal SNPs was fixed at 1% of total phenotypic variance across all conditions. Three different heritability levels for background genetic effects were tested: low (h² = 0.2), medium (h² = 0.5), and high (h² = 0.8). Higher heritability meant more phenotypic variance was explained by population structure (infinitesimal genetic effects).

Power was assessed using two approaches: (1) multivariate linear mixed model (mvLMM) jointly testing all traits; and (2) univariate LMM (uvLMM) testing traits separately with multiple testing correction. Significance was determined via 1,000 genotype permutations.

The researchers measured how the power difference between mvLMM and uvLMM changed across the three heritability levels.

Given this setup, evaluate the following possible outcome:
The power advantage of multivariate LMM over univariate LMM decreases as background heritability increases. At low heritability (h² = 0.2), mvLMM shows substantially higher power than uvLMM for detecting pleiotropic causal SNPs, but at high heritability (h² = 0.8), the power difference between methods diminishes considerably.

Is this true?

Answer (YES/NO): NO